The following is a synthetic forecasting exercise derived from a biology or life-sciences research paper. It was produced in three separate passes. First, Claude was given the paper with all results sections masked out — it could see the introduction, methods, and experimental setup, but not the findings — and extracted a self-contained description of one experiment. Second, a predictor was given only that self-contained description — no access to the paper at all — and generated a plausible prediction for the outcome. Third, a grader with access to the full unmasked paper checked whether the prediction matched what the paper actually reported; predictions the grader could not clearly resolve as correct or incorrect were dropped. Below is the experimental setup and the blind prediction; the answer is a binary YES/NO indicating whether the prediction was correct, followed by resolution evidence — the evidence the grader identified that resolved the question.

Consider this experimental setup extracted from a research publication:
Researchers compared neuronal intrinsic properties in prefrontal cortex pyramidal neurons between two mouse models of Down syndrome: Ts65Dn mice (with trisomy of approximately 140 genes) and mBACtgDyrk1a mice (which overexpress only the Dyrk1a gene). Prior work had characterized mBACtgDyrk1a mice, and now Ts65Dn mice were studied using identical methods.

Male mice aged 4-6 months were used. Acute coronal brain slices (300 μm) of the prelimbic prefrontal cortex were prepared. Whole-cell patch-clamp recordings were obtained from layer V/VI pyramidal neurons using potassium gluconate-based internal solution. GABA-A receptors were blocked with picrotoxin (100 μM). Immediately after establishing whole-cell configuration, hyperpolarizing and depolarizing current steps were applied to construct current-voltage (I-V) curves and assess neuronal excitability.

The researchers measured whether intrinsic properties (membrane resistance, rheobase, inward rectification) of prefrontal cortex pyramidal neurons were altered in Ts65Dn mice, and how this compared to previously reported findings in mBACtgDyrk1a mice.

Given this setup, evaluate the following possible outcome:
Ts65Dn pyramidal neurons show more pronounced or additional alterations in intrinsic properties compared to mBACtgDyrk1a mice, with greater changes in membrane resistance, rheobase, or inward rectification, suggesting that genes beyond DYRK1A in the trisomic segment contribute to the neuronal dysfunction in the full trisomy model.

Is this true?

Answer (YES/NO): YES